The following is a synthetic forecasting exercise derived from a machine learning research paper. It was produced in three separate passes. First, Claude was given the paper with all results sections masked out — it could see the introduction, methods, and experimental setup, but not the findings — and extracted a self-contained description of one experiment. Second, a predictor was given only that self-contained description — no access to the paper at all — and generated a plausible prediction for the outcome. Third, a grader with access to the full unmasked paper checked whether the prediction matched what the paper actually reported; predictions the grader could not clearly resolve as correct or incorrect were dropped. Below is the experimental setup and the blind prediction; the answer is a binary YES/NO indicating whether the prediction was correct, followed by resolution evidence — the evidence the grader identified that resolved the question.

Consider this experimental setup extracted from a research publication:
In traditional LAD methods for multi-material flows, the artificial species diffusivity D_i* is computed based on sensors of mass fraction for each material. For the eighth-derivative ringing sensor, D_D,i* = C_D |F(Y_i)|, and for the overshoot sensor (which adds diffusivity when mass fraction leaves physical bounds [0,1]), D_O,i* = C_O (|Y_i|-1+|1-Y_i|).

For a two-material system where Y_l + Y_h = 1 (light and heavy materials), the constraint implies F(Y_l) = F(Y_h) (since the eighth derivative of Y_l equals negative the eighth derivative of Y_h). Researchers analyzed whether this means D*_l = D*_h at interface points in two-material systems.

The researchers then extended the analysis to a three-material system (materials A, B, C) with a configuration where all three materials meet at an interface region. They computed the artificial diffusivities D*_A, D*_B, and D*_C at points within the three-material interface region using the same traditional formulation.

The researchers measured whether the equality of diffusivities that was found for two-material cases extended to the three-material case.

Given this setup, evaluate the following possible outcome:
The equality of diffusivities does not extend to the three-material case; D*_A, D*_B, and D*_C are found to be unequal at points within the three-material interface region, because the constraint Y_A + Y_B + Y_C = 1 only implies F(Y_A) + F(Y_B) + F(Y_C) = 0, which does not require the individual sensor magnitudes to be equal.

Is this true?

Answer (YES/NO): YES